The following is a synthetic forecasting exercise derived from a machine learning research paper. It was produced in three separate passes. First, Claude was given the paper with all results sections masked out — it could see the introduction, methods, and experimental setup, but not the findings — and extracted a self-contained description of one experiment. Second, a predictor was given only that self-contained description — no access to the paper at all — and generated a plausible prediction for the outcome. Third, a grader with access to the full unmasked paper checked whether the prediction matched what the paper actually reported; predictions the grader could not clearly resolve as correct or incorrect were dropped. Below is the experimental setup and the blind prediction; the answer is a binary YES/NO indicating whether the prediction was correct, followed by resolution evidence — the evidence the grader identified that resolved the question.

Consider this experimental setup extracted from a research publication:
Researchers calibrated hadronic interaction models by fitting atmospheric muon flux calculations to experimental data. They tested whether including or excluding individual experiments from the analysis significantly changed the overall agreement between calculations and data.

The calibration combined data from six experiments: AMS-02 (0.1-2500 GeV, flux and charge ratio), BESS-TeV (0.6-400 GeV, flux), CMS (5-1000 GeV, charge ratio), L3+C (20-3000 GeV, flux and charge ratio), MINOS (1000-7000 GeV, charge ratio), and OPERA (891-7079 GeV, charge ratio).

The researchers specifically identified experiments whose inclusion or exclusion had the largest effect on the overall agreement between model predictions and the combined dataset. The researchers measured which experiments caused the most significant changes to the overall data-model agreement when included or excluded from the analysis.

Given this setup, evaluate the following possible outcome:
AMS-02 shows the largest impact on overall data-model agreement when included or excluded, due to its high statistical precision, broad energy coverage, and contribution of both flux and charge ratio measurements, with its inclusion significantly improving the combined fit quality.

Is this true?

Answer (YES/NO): NO